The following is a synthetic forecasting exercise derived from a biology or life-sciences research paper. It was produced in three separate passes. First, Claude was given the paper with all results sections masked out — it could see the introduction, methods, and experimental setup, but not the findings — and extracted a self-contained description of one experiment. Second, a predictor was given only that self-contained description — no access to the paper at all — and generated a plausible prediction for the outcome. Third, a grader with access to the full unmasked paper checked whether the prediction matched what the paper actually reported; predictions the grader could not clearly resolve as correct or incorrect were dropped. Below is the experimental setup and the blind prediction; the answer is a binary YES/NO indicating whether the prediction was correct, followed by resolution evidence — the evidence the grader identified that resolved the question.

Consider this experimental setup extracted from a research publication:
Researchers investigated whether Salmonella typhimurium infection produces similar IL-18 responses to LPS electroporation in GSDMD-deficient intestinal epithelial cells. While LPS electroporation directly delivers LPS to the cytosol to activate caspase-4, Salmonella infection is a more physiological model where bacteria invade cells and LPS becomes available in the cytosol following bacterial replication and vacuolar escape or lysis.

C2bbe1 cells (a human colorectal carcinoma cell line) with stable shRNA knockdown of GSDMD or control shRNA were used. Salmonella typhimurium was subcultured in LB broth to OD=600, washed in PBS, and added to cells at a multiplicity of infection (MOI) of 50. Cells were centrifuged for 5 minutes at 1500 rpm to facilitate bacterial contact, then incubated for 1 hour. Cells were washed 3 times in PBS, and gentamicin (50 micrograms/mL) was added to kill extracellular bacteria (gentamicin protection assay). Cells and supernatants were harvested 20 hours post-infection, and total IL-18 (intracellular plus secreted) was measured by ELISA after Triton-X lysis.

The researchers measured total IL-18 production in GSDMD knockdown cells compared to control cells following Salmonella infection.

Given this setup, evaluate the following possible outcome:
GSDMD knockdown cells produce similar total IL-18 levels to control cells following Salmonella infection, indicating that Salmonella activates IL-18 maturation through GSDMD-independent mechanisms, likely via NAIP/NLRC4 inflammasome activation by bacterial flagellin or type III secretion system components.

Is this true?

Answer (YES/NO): NO